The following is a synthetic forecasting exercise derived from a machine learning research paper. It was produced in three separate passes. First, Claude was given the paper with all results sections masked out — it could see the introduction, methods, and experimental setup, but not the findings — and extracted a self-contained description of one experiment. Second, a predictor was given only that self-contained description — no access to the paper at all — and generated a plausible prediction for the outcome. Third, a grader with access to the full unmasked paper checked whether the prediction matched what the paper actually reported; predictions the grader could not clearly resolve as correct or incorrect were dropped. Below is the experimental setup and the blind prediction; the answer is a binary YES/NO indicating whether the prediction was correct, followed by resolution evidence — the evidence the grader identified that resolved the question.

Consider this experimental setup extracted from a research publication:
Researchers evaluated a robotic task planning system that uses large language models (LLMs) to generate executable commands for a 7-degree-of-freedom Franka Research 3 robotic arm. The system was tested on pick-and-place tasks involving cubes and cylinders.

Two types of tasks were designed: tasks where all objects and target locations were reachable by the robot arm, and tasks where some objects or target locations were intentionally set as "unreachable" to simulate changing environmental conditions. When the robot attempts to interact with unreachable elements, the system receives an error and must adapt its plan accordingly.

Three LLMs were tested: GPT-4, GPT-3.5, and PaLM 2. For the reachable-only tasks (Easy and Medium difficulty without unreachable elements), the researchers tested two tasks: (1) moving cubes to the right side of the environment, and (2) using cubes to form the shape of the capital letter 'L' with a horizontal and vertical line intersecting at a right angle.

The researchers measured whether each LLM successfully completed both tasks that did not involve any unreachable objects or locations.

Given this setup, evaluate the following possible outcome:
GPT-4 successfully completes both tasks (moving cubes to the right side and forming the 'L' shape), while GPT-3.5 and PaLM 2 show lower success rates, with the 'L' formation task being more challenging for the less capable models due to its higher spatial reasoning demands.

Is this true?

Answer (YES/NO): NO